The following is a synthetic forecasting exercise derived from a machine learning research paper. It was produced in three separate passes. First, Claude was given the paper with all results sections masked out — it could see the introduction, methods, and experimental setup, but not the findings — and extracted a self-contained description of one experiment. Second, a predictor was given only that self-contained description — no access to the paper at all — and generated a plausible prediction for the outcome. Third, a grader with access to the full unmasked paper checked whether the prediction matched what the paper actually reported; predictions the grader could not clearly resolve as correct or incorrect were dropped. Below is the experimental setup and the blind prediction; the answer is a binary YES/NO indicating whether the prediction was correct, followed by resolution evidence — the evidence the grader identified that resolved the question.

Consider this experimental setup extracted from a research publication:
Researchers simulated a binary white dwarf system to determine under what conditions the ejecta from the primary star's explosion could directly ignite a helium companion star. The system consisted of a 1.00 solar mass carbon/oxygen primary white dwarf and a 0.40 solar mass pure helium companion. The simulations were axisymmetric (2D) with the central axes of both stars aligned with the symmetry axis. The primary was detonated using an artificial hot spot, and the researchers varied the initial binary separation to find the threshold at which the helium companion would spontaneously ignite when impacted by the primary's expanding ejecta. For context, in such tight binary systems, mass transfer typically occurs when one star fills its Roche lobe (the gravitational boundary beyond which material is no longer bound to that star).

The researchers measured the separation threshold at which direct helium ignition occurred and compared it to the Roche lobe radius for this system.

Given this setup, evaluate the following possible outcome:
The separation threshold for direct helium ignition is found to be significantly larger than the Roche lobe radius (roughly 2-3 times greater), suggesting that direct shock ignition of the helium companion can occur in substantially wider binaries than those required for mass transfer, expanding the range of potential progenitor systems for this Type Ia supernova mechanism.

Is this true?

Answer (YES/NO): NO